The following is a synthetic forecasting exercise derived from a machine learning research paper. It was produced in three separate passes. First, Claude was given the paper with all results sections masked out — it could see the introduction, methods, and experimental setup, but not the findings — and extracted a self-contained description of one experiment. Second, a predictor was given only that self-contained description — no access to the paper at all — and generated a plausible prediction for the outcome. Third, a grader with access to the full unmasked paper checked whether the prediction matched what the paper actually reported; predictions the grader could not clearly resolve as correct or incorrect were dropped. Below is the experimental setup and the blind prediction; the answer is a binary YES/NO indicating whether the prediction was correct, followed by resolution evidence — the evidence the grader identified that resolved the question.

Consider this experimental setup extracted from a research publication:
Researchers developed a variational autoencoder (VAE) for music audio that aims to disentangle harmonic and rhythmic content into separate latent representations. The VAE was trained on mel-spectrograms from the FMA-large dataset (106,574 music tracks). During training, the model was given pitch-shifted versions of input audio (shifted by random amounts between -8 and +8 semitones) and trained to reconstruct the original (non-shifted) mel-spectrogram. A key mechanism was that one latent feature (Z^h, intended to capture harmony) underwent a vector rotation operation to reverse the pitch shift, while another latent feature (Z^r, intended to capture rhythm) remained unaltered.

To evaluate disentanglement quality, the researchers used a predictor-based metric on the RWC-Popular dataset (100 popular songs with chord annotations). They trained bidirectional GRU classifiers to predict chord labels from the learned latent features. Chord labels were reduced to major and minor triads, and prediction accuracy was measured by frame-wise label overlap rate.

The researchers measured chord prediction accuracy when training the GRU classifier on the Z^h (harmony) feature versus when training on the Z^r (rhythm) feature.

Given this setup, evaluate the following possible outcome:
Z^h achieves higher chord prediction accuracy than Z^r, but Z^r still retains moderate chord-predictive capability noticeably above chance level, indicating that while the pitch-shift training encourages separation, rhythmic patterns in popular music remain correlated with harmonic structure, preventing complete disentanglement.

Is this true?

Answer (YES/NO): YES